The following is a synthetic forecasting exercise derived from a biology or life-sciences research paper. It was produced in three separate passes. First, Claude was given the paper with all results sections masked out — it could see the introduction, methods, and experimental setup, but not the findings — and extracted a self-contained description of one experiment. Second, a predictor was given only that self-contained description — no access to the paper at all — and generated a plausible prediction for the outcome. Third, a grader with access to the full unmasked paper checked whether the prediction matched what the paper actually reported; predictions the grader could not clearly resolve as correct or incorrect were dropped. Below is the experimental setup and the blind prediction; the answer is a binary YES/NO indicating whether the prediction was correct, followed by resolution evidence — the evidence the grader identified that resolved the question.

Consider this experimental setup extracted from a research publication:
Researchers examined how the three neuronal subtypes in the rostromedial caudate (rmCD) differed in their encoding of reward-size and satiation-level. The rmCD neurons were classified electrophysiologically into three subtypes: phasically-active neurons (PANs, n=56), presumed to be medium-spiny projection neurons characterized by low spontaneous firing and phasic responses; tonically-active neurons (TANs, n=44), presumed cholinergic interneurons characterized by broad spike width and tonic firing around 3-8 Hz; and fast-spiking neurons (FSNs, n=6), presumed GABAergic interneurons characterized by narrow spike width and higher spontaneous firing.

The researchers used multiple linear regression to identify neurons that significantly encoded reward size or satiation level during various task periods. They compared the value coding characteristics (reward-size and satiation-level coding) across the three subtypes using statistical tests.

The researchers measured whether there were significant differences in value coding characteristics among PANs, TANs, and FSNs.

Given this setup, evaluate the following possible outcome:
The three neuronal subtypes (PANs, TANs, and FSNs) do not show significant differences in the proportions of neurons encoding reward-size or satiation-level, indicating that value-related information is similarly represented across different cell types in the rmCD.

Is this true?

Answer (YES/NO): YES